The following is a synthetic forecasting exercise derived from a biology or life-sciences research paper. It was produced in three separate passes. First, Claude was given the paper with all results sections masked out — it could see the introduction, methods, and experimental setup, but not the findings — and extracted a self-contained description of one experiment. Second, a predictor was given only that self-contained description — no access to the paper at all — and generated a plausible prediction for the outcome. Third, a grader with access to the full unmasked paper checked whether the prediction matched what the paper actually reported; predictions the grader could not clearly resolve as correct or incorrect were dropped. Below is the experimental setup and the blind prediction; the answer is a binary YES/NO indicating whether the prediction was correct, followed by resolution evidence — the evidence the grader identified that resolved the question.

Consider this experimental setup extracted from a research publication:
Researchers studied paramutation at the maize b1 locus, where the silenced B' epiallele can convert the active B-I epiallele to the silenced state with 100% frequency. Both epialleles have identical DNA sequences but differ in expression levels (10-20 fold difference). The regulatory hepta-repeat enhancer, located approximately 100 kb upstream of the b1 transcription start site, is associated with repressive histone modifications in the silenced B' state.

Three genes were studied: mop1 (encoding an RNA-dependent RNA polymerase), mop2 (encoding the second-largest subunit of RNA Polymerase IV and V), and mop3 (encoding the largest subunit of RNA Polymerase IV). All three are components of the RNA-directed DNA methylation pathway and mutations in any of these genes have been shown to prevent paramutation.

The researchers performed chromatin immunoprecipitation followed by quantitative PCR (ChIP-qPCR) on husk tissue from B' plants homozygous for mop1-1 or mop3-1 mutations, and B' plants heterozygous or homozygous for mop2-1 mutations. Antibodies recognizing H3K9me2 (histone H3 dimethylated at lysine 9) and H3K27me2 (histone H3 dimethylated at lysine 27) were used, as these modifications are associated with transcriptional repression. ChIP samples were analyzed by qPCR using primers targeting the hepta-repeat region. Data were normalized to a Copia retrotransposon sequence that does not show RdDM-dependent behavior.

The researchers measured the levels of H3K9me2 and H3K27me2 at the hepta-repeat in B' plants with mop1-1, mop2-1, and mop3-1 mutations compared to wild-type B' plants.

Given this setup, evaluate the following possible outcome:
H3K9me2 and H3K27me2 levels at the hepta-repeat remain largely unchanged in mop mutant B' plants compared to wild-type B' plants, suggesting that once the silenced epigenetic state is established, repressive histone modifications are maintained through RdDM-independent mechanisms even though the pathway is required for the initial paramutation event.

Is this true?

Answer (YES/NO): NO